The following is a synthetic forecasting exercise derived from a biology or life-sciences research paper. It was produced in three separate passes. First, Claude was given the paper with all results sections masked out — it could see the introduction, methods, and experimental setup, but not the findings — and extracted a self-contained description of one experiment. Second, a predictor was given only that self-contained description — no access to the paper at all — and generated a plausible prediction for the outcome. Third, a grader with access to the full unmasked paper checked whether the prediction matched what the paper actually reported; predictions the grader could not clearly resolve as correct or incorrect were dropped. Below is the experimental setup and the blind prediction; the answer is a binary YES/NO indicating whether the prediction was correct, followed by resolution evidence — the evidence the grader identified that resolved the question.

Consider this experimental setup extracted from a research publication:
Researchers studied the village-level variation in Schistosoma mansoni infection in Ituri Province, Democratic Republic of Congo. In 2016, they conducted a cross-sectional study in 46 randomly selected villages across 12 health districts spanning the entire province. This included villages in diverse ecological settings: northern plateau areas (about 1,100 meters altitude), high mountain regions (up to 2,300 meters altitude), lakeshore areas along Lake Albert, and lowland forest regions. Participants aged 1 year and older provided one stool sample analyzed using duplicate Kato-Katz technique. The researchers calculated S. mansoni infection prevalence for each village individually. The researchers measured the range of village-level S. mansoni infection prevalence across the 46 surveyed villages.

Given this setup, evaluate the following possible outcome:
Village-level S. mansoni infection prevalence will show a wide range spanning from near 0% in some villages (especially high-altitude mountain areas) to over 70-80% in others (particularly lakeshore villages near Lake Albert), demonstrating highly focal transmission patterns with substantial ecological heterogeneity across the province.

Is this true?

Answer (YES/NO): YES